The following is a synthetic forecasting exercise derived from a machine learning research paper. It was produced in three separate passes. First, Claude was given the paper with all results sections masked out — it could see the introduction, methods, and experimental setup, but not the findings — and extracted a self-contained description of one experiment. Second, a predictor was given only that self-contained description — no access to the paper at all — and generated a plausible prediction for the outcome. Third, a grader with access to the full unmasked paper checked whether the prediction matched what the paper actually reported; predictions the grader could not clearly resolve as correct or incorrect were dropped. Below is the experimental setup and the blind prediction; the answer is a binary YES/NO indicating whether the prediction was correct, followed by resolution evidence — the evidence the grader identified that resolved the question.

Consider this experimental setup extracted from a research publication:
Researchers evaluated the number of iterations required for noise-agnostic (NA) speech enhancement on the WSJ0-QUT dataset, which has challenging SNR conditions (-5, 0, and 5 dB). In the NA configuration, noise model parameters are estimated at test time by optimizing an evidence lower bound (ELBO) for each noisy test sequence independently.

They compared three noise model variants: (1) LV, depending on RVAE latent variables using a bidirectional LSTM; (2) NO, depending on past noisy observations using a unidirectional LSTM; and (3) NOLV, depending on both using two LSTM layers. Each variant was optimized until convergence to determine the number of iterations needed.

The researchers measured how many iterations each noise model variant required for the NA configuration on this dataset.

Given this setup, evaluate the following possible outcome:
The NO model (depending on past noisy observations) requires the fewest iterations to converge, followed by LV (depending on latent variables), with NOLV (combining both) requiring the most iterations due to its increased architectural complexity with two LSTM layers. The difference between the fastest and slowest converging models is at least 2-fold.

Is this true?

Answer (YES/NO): NO